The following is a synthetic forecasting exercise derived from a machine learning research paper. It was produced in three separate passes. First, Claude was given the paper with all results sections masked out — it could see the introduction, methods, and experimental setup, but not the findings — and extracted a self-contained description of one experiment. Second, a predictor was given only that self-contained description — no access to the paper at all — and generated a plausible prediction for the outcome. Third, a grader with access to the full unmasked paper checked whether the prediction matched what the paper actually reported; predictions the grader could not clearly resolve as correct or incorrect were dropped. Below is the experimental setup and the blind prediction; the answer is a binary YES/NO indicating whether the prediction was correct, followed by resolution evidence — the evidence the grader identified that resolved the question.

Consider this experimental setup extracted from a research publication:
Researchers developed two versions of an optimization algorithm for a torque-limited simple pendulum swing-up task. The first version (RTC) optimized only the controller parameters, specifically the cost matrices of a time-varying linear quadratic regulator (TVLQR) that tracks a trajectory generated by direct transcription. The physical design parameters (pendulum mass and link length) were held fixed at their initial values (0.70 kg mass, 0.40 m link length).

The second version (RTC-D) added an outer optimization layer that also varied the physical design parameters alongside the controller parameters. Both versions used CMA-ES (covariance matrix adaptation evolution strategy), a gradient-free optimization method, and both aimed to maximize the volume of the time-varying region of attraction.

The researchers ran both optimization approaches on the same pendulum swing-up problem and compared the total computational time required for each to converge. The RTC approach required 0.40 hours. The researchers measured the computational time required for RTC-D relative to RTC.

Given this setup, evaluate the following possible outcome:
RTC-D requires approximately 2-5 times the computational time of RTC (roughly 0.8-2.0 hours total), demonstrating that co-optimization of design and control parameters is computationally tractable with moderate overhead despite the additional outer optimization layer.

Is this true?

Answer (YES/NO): NO